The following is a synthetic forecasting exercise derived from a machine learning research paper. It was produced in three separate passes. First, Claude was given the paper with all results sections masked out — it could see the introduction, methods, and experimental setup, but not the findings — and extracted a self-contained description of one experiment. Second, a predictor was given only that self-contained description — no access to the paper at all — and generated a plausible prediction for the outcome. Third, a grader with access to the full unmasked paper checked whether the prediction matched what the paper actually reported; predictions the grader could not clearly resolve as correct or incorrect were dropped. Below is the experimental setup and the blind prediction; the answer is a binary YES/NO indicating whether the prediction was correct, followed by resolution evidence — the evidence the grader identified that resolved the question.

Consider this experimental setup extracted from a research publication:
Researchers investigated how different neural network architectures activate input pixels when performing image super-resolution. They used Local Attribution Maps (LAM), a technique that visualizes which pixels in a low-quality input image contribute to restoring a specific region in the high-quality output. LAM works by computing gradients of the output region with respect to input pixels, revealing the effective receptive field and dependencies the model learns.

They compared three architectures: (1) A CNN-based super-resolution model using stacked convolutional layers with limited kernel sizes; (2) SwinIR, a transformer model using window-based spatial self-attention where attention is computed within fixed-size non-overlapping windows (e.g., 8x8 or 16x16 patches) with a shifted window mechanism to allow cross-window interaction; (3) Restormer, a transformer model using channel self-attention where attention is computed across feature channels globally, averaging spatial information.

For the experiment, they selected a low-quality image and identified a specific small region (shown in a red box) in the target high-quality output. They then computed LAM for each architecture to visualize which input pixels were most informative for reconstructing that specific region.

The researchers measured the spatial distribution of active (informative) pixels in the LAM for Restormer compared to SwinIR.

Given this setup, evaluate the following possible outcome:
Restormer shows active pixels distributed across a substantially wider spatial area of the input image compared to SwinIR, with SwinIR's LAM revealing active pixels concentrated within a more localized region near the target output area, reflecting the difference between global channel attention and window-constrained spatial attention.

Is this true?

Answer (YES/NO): YES